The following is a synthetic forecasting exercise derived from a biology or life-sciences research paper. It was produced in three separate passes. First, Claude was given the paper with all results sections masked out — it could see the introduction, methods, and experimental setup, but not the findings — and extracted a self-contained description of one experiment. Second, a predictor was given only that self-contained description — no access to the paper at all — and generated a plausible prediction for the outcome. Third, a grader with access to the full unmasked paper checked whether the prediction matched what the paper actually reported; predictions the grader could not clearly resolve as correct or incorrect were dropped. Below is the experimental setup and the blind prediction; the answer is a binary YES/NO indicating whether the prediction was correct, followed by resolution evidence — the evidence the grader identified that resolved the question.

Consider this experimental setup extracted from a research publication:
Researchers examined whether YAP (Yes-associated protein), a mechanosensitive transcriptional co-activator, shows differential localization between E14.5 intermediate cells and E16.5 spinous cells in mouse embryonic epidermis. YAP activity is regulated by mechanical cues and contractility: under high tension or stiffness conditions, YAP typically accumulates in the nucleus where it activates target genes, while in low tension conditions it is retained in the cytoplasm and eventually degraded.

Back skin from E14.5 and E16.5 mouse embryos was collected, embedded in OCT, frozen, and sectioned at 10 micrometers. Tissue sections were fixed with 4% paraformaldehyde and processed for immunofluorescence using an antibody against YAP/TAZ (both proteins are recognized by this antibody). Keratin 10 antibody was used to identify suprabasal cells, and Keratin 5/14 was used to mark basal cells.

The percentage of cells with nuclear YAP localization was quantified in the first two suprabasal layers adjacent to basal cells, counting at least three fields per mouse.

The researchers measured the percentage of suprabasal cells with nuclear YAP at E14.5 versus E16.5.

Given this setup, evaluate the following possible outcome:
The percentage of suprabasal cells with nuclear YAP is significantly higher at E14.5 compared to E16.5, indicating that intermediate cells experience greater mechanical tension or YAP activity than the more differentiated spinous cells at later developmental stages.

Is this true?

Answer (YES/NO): YES